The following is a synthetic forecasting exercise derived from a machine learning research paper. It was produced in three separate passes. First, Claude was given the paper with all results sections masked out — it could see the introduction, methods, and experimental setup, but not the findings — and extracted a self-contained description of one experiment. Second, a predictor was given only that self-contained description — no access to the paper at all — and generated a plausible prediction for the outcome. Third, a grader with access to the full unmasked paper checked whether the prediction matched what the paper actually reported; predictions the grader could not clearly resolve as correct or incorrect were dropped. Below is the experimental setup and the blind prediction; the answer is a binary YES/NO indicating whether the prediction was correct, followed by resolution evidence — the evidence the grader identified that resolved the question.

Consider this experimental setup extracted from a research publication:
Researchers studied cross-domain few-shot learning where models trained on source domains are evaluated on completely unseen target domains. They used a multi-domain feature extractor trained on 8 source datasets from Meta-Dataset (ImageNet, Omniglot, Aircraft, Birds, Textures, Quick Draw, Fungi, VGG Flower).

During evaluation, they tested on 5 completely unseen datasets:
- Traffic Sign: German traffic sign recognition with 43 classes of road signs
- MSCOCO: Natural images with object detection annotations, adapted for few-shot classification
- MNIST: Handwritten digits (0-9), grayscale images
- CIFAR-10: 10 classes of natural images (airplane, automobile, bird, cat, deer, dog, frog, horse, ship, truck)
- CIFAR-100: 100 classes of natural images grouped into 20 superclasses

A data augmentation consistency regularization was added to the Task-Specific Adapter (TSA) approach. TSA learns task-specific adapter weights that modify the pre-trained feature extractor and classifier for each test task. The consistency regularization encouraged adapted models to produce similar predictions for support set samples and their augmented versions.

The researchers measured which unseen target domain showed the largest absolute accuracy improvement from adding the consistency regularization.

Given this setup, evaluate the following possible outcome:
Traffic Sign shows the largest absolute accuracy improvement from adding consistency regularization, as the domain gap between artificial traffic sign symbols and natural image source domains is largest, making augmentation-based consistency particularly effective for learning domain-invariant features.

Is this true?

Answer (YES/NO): YES